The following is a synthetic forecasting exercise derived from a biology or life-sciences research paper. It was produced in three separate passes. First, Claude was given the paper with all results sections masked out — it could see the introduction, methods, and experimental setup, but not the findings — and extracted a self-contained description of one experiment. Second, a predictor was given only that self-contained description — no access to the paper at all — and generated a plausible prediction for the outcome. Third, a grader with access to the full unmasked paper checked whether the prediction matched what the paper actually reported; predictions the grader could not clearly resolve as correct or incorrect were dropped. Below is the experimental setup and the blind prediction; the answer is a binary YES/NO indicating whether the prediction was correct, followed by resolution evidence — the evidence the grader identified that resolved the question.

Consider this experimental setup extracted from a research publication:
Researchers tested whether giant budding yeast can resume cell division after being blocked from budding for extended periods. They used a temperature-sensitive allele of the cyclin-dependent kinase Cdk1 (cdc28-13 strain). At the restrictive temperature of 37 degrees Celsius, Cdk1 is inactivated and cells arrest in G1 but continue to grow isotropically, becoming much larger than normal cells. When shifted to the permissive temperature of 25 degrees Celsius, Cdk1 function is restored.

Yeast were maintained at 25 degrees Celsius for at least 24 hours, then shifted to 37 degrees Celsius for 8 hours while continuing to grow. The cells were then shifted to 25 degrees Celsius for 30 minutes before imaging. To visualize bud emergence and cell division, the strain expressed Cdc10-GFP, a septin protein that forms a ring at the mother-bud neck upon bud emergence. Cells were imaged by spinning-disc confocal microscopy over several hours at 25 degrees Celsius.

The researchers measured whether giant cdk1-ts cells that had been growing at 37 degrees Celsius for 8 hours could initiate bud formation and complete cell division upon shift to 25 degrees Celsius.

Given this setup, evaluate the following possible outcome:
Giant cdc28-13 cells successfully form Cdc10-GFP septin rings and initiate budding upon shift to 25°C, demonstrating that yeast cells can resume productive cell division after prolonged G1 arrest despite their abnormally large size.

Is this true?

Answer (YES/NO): YES